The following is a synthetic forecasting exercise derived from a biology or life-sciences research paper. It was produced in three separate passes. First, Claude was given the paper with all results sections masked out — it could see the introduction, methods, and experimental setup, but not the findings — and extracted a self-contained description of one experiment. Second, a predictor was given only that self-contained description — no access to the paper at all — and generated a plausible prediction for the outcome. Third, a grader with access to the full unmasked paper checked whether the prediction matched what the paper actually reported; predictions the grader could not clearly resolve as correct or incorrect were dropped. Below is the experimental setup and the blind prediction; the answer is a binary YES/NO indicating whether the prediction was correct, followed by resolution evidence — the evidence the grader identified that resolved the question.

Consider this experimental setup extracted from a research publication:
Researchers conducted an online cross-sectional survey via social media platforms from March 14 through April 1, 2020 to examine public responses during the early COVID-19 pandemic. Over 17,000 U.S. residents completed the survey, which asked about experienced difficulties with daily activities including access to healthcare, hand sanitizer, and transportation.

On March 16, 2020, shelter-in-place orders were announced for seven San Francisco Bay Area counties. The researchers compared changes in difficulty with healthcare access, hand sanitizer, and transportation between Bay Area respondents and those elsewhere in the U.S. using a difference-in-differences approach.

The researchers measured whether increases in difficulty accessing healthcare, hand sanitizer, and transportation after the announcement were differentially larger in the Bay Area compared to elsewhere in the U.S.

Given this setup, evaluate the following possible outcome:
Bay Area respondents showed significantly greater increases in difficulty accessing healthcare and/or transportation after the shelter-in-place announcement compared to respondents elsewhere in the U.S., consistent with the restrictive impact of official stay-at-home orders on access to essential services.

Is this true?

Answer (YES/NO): NO